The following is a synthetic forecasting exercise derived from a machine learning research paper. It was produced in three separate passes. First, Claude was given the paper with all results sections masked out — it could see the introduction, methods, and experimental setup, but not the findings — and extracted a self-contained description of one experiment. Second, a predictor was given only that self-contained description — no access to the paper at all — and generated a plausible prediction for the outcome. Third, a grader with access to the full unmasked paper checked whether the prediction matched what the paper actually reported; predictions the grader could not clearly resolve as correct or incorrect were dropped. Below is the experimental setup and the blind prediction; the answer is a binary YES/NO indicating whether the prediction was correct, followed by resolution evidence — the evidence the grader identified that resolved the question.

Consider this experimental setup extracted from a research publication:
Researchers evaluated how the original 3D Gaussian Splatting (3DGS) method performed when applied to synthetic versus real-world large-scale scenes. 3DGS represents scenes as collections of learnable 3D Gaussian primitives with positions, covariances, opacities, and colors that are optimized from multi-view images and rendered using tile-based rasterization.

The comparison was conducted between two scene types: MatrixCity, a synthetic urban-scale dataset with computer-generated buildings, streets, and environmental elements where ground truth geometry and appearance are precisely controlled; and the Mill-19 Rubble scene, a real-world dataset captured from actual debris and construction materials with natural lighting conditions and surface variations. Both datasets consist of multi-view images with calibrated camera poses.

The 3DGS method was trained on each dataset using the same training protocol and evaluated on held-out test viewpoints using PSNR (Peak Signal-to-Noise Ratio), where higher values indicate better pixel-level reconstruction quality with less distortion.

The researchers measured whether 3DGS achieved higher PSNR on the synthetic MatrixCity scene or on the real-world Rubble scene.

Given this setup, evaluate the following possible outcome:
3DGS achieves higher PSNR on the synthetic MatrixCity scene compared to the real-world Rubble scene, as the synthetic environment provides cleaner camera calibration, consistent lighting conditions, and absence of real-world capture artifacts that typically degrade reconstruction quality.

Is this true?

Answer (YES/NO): NO